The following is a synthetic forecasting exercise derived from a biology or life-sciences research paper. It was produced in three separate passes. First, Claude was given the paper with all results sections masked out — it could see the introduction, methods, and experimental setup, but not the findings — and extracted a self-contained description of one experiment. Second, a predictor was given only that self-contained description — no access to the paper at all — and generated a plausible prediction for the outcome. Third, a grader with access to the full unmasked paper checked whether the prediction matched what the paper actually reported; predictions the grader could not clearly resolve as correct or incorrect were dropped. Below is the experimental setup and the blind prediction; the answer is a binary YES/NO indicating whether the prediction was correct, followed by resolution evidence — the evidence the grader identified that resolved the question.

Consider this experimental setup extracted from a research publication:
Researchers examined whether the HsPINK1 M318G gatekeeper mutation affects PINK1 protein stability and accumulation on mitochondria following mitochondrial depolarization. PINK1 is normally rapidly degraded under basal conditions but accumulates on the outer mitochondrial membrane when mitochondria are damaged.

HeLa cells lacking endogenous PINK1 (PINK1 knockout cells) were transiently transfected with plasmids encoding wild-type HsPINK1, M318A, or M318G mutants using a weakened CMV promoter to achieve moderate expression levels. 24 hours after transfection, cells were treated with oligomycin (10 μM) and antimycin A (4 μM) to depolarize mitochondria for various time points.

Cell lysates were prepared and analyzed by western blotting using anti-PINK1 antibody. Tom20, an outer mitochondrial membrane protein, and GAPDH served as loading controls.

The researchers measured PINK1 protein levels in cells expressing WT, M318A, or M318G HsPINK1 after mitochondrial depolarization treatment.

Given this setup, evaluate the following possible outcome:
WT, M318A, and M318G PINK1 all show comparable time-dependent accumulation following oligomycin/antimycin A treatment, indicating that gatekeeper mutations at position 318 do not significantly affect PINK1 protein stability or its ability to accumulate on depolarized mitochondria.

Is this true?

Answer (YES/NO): YES